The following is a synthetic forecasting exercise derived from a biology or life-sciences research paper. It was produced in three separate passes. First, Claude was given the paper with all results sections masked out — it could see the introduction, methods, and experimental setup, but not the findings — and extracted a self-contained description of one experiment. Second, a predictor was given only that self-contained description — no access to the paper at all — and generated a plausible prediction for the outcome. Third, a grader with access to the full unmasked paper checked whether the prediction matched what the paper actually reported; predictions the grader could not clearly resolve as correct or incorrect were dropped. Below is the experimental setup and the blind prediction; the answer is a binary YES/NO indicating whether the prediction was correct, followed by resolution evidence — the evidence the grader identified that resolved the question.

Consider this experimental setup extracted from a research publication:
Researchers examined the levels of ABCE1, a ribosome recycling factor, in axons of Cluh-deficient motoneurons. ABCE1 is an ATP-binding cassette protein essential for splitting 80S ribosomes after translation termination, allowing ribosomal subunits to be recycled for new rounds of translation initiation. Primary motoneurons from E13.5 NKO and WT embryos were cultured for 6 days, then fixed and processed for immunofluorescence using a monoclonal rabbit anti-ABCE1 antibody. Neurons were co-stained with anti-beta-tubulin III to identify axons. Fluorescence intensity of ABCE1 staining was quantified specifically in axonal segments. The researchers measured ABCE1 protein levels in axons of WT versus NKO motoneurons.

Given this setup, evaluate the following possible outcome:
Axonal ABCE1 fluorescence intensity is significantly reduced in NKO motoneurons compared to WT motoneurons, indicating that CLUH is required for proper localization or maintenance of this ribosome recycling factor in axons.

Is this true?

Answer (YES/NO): YES